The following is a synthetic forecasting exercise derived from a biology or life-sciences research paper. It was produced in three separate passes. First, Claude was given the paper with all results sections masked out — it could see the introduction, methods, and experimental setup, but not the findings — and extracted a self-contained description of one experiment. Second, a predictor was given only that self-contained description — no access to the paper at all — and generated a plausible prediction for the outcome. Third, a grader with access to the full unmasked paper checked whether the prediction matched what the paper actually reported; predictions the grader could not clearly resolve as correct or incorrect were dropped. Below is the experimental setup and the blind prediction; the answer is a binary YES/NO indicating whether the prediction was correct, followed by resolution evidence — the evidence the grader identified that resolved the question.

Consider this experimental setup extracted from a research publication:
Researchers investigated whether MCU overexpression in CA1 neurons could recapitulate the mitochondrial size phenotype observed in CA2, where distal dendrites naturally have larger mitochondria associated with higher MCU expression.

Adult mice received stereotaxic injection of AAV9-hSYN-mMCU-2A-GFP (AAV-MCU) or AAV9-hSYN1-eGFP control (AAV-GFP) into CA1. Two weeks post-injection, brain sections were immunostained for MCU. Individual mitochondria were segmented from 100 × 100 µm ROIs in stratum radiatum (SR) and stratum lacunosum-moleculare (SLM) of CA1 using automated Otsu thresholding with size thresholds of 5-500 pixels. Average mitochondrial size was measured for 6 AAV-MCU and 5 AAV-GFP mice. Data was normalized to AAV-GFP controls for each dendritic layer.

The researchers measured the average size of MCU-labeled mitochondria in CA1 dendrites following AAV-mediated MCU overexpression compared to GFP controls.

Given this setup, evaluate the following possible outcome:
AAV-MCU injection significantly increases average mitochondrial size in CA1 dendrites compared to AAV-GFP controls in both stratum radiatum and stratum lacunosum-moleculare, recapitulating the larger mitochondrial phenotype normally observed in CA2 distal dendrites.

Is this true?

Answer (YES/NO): NO